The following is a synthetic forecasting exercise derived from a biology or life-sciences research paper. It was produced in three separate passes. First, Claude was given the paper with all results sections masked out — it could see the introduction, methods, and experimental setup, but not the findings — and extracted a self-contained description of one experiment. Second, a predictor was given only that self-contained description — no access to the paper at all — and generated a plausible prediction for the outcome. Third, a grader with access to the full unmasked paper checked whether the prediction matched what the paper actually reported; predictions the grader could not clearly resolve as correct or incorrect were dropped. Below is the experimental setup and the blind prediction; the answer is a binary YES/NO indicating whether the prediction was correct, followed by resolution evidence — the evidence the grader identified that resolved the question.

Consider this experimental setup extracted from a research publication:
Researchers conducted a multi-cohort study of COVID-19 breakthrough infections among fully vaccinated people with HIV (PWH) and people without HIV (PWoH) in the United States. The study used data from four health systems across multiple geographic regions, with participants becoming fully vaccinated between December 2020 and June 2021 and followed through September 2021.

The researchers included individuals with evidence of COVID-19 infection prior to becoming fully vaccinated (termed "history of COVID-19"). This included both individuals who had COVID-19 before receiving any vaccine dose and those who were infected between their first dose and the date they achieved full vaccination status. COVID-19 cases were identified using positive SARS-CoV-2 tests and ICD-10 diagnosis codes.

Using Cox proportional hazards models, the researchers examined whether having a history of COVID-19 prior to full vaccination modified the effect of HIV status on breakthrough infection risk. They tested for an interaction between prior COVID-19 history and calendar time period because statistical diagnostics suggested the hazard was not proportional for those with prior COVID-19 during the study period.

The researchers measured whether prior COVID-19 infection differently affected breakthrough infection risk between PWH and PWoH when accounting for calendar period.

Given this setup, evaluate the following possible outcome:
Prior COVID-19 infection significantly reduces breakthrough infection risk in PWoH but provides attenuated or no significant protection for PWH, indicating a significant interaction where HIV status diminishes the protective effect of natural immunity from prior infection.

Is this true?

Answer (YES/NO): NO